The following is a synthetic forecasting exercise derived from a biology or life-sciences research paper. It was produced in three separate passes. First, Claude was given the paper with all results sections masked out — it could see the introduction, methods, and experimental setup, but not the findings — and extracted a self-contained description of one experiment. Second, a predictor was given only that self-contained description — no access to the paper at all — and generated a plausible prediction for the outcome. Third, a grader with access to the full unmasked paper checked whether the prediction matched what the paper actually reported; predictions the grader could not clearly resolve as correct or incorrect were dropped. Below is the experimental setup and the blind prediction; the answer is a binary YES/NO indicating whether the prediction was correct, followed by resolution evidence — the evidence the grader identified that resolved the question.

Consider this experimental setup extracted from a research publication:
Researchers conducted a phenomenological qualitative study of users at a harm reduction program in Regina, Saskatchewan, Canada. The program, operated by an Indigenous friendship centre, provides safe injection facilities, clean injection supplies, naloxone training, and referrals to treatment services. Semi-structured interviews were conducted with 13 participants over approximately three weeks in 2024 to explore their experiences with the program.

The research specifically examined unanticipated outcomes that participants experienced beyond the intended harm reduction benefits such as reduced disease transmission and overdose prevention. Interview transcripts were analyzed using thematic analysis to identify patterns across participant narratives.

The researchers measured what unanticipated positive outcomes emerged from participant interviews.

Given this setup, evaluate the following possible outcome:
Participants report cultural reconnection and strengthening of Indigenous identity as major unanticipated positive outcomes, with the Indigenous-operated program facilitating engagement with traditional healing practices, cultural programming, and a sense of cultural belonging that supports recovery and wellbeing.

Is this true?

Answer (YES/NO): NO